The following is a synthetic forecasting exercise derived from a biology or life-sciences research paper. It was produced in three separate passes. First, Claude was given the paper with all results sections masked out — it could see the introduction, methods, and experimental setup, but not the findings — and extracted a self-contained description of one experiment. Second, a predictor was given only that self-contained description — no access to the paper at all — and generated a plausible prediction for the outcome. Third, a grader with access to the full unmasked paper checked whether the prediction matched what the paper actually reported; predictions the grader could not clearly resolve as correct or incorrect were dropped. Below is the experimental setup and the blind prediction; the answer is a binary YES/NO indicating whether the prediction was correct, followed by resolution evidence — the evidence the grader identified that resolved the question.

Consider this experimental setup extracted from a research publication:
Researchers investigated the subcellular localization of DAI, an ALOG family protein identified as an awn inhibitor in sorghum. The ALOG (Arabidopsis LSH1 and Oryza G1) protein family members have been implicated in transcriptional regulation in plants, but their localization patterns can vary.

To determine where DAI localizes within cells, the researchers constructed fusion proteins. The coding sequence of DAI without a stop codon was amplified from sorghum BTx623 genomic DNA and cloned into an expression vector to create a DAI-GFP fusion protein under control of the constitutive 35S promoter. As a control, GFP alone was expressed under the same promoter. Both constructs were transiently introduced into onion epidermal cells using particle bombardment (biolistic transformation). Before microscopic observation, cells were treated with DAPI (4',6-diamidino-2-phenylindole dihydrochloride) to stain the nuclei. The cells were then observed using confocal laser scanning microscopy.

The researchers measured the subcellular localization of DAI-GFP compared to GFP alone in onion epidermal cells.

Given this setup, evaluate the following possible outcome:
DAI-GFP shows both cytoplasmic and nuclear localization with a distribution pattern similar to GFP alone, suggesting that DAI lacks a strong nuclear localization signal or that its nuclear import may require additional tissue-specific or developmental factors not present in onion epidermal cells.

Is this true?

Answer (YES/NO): NO